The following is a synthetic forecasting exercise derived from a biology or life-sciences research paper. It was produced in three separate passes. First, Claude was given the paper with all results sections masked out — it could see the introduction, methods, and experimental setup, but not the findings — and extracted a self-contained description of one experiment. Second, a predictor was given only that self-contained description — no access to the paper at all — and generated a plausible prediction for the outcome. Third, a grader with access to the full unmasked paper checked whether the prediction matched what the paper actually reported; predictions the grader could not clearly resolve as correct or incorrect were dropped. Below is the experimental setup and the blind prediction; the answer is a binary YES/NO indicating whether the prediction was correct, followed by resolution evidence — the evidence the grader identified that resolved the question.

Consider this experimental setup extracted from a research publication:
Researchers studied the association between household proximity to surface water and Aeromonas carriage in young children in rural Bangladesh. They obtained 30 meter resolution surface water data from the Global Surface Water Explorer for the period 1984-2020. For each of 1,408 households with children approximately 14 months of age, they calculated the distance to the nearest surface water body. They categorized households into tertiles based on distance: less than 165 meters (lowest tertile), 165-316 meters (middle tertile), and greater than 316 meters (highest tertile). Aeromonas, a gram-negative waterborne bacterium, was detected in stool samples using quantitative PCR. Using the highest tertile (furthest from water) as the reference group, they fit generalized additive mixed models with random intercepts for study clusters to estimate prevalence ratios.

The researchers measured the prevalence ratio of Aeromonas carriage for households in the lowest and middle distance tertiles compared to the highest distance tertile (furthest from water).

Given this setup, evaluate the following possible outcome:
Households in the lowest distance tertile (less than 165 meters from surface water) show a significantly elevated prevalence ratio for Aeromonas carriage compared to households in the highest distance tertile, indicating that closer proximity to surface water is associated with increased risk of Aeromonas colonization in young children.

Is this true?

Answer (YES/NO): NO